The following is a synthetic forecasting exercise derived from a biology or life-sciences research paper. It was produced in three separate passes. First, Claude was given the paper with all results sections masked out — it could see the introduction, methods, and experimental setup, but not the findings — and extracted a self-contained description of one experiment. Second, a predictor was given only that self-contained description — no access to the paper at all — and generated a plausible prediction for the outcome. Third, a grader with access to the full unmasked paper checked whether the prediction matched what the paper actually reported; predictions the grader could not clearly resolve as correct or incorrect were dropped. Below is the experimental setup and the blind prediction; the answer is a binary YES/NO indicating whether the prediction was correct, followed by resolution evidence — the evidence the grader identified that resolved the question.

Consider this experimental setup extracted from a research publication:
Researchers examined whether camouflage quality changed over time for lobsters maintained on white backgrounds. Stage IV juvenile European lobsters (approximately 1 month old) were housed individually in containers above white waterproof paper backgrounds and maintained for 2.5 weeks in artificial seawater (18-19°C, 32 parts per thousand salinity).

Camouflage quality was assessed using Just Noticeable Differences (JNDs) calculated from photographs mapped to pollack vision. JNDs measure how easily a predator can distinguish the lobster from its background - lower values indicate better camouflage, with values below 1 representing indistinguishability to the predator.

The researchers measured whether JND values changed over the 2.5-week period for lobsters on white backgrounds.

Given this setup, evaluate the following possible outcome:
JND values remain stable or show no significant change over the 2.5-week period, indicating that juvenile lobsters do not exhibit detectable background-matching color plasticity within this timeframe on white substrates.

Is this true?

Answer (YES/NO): NO